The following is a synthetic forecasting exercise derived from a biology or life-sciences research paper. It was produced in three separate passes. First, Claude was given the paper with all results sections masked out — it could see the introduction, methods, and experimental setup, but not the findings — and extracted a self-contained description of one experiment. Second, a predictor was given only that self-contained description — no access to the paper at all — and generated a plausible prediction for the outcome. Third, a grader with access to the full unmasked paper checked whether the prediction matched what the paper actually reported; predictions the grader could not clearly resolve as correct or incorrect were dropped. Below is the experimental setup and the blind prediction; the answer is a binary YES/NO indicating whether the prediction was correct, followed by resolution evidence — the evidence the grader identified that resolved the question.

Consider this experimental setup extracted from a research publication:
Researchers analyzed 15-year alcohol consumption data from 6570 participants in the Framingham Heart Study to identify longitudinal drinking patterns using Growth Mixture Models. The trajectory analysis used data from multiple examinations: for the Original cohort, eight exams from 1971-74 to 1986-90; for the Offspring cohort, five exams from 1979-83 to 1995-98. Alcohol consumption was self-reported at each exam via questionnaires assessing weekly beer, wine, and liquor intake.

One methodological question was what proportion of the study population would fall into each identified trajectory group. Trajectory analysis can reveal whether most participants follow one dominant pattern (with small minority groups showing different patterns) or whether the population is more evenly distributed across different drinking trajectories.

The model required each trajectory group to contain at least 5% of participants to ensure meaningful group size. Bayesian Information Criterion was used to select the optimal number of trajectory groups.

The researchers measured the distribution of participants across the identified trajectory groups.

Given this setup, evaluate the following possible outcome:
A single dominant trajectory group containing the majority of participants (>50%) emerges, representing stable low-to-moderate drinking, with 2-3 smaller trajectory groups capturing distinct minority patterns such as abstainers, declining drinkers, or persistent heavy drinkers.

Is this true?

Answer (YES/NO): NO